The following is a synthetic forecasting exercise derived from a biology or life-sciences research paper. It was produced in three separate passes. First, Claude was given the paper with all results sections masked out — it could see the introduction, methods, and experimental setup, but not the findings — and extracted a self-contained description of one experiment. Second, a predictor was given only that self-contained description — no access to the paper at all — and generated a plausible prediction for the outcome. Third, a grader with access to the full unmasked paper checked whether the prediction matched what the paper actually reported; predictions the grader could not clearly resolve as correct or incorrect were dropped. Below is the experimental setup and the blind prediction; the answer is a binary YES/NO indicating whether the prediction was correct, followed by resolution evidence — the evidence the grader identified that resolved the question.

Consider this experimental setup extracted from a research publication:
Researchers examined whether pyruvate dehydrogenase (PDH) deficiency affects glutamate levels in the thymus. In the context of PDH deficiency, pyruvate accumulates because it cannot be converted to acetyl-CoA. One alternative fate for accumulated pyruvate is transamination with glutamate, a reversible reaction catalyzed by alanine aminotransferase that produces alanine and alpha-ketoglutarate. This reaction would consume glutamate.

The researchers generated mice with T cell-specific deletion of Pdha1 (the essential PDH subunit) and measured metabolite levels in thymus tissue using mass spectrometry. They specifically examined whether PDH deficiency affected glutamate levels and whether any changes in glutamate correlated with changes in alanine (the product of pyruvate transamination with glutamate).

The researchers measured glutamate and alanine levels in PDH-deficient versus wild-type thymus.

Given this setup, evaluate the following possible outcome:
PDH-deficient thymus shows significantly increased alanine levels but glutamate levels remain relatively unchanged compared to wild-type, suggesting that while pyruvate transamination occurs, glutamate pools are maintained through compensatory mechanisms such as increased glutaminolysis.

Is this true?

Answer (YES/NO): NO